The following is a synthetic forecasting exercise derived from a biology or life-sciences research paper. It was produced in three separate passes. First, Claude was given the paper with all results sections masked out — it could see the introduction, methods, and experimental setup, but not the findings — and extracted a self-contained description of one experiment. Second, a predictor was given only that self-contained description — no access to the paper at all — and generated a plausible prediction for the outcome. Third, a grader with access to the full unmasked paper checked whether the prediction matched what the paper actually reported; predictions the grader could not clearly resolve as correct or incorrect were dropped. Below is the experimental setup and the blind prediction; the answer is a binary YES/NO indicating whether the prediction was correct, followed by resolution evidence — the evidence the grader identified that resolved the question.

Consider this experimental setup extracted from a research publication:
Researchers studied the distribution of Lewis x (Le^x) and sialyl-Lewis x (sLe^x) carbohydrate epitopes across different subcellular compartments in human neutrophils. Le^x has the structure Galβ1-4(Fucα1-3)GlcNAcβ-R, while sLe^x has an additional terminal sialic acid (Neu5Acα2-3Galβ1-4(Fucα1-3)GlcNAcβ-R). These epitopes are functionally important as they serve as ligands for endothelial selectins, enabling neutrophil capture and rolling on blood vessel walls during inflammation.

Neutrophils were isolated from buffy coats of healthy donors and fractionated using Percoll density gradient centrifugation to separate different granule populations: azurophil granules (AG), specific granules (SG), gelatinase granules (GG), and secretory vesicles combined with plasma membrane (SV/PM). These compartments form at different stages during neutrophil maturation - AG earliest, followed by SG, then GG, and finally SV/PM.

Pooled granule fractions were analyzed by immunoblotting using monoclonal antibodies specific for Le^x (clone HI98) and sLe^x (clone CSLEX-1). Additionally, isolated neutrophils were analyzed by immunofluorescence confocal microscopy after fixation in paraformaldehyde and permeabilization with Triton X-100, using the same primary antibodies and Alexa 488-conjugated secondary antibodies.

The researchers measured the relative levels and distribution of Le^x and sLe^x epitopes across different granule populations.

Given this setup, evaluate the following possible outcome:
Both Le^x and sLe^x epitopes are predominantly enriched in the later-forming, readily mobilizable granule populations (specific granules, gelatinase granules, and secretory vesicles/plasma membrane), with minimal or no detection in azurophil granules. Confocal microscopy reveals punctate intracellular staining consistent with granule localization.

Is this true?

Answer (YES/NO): NO